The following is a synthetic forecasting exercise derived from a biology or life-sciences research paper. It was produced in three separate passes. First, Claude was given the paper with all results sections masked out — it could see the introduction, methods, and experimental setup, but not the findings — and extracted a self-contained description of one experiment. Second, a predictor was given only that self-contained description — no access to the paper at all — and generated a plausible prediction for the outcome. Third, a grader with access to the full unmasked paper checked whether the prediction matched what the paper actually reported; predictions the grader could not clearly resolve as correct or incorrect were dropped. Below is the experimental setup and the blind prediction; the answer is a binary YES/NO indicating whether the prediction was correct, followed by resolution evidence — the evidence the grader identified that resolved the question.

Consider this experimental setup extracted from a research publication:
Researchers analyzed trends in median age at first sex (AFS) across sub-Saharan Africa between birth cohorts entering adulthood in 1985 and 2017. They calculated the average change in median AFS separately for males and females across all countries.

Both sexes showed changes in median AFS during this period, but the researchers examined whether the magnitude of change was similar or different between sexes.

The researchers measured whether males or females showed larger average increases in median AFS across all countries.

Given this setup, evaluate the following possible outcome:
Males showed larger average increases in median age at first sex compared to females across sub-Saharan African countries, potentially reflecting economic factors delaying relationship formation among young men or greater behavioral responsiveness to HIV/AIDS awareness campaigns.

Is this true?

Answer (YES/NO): NO